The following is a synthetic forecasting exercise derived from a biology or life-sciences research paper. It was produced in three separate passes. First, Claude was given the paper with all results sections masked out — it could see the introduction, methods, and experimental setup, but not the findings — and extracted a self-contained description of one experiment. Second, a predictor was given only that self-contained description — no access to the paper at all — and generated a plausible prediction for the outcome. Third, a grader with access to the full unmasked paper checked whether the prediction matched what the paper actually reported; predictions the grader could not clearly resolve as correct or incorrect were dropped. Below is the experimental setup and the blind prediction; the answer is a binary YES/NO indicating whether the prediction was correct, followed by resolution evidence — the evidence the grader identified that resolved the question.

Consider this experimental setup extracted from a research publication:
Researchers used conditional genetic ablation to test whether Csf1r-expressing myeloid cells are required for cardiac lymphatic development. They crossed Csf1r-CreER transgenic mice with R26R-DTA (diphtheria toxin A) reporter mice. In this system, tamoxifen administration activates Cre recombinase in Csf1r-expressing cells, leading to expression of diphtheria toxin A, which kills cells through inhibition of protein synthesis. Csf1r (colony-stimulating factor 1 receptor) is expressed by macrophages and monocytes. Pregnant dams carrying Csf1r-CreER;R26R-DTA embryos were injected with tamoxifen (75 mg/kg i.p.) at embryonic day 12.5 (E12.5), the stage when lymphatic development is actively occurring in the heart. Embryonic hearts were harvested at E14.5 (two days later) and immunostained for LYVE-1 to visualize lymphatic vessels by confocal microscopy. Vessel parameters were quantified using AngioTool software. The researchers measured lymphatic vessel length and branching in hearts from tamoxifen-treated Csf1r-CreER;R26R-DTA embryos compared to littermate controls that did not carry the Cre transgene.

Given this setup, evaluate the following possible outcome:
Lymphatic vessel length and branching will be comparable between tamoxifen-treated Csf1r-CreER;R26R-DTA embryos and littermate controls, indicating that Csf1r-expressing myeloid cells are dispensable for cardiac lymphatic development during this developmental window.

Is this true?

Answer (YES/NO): NO